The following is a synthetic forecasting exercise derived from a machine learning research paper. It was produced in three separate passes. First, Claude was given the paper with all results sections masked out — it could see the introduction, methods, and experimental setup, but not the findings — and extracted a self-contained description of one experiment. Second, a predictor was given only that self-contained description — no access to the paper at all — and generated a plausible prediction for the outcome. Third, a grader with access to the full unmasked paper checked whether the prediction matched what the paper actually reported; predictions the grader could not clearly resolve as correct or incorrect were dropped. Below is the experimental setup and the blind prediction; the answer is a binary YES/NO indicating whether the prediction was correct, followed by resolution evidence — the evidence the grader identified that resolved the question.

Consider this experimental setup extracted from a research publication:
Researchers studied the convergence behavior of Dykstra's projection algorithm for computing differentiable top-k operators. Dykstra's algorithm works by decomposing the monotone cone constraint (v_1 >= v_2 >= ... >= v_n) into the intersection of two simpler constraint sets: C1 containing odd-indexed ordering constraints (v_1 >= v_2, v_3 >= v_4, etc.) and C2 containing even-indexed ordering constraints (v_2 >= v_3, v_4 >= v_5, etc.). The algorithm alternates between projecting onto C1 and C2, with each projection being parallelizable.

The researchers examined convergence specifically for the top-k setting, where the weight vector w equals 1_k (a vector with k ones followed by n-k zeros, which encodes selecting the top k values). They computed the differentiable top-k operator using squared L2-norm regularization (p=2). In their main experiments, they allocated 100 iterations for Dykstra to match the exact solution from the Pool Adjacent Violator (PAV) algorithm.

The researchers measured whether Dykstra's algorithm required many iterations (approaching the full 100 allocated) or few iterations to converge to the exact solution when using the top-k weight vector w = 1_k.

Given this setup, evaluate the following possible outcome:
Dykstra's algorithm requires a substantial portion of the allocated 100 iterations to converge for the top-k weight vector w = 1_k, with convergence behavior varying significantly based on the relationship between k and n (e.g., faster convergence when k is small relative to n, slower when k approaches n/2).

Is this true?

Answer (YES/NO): NO